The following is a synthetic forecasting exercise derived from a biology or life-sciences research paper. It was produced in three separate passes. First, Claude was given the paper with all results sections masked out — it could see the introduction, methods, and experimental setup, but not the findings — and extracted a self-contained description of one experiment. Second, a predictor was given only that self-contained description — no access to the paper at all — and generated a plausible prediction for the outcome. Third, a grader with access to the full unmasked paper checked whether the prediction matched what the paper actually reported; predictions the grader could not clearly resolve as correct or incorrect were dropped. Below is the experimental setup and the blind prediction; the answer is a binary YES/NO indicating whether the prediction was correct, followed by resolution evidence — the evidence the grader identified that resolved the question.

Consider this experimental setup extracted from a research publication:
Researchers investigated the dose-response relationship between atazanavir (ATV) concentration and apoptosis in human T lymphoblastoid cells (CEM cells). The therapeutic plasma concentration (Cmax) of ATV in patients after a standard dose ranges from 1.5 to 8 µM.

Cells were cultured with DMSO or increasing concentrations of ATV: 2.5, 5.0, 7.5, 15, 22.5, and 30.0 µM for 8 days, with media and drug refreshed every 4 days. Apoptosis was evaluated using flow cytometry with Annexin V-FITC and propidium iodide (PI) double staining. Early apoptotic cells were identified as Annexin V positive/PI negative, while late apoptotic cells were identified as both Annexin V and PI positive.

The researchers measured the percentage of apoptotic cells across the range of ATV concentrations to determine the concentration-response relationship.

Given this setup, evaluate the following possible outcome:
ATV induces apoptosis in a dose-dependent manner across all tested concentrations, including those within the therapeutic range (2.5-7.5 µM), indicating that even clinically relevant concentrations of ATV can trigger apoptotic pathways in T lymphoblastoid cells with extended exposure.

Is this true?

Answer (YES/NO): NO